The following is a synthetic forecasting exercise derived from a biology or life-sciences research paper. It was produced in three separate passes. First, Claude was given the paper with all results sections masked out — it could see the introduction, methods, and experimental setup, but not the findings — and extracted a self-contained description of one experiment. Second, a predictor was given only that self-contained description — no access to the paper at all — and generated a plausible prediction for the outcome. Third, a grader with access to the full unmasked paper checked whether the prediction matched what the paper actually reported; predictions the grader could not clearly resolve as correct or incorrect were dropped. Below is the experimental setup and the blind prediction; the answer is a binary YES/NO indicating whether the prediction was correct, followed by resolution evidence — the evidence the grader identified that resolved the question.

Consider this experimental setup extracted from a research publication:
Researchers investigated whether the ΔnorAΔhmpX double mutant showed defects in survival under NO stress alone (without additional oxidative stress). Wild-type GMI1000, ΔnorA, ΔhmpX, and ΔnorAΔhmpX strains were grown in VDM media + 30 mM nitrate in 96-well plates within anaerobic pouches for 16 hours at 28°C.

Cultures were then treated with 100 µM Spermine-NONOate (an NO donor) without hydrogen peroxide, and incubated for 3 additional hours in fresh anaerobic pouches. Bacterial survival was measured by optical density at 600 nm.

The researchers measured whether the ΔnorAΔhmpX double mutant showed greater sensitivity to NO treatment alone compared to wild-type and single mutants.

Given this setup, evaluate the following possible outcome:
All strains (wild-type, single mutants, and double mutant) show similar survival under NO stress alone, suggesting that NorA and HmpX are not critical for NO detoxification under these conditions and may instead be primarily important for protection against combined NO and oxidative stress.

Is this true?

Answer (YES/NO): NO